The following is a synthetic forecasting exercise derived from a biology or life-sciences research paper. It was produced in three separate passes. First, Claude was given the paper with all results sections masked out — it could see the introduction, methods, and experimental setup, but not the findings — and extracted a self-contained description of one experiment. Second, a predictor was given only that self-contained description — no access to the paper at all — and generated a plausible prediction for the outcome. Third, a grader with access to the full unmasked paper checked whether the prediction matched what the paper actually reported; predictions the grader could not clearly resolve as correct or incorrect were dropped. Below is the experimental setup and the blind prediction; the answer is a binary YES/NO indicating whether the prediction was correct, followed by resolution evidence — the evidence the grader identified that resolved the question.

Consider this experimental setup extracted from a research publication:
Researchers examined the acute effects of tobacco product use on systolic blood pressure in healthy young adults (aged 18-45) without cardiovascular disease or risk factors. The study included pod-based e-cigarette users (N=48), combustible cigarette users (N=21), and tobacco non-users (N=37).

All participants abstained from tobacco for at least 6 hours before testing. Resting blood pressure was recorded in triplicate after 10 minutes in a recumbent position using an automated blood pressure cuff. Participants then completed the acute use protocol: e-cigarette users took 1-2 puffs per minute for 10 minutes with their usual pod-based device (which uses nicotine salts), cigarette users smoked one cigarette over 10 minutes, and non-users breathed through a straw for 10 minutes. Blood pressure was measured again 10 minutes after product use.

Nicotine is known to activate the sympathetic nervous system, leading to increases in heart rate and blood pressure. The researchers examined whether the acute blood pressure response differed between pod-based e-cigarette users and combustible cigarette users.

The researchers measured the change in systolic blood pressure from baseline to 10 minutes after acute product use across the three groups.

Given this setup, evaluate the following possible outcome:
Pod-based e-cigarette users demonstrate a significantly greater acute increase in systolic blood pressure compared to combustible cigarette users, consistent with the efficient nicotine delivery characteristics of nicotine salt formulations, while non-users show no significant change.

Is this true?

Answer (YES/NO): NO